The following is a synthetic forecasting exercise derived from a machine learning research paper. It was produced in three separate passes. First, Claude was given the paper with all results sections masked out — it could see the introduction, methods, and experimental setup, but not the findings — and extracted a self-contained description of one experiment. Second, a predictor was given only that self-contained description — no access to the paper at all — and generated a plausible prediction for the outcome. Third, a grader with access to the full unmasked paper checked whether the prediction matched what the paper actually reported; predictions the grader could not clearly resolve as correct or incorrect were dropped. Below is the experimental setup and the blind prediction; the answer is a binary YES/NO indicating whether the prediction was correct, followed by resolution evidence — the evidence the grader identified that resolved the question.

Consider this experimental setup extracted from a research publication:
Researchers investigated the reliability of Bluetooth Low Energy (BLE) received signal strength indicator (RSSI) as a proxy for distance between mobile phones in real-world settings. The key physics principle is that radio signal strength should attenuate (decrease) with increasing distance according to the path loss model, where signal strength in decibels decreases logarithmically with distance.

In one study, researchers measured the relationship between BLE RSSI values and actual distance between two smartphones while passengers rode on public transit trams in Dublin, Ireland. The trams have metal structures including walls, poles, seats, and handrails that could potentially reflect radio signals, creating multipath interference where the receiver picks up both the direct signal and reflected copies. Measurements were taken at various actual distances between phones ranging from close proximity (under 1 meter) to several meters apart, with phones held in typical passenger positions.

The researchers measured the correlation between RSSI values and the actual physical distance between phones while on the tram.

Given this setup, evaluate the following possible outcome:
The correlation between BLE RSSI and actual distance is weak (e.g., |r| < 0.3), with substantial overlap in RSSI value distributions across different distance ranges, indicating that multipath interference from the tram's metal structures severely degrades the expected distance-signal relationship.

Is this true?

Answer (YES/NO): YES